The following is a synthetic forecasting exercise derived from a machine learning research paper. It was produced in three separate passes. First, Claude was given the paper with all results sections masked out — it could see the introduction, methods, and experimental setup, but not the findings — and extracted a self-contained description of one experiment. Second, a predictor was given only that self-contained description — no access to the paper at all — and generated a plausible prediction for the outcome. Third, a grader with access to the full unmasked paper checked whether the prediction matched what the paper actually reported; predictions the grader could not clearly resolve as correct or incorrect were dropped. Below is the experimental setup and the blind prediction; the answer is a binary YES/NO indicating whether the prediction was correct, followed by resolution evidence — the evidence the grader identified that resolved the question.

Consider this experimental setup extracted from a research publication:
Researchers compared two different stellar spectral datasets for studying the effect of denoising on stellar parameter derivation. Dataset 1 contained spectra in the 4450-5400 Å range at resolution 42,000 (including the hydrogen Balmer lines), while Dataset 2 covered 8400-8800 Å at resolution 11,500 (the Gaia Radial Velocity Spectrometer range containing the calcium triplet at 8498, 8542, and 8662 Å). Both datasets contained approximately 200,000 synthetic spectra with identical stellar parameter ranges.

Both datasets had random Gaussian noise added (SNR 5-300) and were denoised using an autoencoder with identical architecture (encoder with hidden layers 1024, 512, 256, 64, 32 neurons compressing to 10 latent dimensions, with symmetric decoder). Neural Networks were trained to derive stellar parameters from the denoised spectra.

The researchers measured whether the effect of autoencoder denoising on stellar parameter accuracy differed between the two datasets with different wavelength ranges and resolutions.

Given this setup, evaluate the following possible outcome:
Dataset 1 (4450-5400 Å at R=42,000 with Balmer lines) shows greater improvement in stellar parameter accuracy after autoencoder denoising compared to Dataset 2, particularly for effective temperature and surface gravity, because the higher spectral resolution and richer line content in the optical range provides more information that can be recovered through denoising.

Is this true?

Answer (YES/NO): NO